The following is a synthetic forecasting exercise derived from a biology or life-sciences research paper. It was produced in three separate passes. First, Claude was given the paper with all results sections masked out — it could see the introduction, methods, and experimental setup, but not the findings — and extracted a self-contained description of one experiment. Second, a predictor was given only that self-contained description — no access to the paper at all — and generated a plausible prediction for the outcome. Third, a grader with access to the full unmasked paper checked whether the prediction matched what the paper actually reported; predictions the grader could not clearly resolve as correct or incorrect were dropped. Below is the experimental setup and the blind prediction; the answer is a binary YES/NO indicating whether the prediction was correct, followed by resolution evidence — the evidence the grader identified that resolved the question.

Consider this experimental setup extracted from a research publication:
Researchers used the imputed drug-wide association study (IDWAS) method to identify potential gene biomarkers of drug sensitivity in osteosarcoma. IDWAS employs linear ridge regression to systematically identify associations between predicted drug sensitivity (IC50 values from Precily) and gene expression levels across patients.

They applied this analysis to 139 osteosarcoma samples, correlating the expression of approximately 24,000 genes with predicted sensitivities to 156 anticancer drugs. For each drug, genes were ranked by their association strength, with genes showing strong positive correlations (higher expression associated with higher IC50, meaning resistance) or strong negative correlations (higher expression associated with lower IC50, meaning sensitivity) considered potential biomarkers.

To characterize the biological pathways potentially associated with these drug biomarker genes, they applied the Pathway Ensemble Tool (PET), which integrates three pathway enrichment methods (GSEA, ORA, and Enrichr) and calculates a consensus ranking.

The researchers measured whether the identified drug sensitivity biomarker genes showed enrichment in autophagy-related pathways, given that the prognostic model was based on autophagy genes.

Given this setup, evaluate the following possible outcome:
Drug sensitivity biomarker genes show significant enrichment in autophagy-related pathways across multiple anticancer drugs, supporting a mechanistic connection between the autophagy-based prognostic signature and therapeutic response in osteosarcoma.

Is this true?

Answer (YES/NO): NO